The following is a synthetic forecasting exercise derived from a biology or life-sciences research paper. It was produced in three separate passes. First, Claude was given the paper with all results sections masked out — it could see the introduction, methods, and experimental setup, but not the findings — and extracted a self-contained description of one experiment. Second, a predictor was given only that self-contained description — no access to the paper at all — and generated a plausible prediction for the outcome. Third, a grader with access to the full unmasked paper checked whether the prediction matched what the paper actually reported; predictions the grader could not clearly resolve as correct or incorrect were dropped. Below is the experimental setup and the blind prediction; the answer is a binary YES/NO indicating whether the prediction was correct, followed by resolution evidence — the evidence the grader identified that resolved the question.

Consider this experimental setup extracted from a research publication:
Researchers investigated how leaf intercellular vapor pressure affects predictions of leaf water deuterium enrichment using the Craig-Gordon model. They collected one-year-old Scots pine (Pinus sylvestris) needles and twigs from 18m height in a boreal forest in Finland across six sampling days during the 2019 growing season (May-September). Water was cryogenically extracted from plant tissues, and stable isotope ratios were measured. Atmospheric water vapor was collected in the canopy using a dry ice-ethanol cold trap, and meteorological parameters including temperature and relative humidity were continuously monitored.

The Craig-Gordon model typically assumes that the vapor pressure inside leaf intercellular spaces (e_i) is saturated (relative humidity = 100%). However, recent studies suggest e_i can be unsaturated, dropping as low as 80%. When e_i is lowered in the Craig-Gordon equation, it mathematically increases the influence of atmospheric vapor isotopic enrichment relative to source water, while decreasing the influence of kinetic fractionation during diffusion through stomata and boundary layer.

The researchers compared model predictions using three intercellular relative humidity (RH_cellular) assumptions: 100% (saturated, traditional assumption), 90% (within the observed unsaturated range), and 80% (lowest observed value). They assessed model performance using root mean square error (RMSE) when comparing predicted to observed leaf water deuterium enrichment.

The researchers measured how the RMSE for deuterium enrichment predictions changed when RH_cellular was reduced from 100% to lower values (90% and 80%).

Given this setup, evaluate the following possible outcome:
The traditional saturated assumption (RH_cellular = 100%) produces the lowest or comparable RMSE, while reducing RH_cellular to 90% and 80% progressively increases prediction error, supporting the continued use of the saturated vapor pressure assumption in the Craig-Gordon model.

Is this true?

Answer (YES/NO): NO